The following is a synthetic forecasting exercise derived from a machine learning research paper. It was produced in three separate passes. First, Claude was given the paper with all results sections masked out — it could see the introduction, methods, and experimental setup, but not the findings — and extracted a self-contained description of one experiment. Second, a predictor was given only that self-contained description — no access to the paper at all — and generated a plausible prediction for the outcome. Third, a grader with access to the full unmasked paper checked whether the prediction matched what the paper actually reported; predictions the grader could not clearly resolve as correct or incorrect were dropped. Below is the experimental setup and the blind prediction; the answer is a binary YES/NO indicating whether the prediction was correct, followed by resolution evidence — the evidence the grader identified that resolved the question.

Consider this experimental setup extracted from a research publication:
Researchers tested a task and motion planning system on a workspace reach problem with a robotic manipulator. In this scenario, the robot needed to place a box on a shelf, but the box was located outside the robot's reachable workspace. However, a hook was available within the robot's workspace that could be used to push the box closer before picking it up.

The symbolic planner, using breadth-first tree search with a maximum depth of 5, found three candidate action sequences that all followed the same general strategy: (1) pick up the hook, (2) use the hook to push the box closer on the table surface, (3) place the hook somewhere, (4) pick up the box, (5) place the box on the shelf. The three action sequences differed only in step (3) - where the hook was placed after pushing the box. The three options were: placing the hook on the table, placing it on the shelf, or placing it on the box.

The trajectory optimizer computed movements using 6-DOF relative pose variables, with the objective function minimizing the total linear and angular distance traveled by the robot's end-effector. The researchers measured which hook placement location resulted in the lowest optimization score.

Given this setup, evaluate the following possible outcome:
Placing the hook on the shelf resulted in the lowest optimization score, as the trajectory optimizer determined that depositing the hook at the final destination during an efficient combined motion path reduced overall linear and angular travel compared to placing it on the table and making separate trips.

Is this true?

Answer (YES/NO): NO